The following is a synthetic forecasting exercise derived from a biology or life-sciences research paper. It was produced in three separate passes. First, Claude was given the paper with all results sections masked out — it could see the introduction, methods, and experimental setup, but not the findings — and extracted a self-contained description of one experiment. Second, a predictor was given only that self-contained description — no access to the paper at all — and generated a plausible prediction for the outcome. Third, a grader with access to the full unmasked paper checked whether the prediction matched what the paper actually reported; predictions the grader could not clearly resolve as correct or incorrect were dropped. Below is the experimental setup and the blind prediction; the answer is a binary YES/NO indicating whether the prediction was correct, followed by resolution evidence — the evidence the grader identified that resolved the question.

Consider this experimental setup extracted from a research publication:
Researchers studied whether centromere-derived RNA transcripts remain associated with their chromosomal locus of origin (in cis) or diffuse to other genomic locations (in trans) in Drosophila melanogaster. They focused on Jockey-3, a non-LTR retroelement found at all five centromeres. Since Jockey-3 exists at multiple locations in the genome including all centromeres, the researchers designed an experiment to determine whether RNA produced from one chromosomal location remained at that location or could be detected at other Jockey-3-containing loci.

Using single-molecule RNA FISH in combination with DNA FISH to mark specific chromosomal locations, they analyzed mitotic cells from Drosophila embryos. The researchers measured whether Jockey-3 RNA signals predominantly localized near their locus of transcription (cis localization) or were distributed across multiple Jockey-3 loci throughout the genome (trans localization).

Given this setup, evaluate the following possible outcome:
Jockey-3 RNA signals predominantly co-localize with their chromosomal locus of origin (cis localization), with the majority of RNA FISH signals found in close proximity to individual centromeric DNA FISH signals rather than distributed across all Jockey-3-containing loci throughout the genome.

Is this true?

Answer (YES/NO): YES